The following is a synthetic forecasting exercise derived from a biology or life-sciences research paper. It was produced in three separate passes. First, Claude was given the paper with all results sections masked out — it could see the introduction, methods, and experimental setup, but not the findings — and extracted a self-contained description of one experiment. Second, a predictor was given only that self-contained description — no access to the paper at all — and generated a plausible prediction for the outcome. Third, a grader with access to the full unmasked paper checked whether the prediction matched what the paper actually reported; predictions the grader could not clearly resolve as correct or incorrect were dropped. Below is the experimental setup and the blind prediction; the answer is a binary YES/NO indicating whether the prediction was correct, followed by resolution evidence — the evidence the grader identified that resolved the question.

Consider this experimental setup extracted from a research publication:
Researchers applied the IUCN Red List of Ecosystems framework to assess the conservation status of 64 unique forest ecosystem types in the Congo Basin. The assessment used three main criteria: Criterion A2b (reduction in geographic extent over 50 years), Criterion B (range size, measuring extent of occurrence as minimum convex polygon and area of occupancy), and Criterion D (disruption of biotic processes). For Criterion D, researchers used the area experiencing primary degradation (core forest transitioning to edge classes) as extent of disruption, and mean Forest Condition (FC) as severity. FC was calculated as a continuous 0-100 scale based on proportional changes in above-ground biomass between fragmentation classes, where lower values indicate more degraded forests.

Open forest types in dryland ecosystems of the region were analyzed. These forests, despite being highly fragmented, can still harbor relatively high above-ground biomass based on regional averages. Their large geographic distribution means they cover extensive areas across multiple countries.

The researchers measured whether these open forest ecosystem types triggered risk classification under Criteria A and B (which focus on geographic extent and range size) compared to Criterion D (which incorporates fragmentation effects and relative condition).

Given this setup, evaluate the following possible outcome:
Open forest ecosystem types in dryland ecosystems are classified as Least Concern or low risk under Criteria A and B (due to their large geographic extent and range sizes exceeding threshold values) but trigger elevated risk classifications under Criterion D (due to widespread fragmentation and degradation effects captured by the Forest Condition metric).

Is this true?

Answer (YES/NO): YES